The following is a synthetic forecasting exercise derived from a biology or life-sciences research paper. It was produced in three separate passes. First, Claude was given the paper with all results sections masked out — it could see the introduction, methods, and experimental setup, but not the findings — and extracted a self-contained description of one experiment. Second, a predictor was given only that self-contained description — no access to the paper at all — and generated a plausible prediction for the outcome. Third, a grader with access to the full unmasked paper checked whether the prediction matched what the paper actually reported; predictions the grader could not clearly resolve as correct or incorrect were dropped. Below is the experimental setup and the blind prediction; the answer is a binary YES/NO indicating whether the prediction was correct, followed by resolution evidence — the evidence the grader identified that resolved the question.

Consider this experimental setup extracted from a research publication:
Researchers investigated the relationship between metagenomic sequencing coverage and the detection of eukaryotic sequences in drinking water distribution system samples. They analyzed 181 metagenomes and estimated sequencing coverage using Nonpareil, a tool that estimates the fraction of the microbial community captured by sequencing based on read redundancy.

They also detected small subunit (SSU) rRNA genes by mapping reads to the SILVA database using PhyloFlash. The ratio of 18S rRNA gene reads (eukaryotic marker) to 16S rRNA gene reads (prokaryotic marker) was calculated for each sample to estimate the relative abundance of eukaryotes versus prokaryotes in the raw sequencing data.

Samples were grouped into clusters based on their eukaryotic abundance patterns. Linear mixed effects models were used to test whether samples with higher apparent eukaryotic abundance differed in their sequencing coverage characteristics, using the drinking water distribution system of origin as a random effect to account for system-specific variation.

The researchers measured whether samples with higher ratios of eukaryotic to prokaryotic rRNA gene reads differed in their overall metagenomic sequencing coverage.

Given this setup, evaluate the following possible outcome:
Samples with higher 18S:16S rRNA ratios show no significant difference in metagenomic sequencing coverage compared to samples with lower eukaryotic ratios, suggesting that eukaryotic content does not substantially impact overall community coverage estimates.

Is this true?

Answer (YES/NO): NO